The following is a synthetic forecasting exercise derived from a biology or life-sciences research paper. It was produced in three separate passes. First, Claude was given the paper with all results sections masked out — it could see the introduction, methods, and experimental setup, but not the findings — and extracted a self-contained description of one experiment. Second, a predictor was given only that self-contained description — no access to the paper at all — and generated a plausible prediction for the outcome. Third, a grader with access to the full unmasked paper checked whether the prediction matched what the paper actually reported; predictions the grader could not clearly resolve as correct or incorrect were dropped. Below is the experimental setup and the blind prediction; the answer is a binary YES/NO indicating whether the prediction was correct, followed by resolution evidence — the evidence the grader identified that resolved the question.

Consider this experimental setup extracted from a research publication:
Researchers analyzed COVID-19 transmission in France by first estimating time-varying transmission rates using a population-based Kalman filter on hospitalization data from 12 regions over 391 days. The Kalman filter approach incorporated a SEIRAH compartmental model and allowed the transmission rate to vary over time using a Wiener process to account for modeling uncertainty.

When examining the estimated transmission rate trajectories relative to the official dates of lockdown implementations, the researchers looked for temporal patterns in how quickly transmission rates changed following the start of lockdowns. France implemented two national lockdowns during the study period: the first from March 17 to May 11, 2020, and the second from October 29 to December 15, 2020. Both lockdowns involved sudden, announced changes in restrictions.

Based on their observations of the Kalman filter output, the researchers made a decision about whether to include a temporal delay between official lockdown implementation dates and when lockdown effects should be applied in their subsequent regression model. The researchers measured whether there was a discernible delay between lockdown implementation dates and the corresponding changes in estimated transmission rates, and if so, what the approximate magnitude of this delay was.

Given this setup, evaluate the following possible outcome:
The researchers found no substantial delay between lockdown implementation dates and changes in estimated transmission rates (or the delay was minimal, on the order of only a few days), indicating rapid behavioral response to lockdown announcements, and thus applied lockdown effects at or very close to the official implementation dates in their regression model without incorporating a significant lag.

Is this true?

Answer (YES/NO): NO